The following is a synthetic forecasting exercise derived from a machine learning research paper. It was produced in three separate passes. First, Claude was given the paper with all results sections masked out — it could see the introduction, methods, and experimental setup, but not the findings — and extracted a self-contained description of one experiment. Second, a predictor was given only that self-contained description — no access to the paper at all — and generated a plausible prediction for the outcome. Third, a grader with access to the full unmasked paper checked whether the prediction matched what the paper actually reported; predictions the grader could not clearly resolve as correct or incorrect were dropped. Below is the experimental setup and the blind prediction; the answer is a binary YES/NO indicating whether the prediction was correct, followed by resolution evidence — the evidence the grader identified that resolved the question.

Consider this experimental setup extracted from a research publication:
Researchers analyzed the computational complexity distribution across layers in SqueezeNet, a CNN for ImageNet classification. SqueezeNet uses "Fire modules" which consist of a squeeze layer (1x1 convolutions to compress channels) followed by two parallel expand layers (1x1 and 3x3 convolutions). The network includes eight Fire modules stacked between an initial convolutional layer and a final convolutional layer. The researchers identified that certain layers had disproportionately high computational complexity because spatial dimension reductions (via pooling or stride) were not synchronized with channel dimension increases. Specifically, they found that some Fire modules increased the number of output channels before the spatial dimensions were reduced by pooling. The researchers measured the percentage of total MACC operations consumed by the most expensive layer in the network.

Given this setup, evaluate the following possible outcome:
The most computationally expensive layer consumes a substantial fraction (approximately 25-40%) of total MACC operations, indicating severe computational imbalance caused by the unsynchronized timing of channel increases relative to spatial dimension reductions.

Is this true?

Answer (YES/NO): NO